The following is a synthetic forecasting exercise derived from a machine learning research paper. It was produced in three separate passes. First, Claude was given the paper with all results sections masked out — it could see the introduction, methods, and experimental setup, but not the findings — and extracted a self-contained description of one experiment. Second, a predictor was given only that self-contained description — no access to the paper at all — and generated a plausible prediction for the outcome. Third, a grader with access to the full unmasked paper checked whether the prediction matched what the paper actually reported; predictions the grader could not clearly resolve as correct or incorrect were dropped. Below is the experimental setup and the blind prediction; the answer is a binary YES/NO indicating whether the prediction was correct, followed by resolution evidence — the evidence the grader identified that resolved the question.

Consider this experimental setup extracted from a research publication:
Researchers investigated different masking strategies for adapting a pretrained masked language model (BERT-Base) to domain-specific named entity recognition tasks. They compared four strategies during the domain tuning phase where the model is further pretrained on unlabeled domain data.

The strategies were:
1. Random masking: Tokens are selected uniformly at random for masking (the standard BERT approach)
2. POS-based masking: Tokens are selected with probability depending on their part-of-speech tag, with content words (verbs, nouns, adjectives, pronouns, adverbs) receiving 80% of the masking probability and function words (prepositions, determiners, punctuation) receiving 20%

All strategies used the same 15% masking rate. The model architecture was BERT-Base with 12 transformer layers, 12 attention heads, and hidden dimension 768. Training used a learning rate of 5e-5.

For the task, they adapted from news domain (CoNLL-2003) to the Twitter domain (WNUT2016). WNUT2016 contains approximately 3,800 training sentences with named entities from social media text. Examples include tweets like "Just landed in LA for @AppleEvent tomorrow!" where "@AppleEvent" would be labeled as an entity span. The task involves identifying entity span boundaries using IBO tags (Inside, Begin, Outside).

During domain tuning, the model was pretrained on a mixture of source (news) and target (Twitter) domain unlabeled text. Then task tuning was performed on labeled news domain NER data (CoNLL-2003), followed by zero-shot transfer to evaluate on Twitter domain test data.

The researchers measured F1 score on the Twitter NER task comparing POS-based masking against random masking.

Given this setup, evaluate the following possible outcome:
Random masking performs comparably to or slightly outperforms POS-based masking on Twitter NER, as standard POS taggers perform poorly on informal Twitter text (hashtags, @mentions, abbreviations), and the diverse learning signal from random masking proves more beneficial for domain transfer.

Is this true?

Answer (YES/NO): NO